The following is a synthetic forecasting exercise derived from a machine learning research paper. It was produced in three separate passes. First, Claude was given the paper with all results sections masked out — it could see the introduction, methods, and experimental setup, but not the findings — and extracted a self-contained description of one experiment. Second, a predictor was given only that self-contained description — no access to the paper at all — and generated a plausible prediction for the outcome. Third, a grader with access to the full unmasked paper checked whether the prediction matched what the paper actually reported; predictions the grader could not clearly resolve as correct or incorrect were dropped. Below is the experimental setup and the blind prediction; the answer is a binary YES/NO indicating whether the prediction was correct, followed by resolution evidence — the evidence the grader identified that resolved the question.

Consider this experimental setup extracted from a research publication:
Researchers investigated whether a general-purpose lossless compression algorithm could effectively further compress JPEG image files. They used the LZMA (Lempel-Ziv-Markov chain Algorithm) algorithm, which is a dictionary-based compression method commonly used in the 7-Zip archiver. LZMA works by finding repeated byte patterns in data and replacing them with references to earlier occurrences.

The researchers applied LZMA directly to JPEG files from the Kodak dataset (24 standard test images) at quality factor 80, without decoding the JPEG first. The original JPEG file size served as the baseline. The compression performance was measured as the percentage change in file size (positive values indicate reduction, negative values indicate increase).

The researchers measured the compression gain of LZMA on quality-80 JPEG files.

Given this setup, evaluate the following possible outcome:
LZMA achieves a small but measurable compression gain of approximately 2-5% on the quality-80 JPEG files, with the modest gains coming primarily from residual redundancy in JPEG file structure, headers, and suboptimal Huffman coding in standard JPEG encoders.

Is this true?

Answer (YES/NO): NO